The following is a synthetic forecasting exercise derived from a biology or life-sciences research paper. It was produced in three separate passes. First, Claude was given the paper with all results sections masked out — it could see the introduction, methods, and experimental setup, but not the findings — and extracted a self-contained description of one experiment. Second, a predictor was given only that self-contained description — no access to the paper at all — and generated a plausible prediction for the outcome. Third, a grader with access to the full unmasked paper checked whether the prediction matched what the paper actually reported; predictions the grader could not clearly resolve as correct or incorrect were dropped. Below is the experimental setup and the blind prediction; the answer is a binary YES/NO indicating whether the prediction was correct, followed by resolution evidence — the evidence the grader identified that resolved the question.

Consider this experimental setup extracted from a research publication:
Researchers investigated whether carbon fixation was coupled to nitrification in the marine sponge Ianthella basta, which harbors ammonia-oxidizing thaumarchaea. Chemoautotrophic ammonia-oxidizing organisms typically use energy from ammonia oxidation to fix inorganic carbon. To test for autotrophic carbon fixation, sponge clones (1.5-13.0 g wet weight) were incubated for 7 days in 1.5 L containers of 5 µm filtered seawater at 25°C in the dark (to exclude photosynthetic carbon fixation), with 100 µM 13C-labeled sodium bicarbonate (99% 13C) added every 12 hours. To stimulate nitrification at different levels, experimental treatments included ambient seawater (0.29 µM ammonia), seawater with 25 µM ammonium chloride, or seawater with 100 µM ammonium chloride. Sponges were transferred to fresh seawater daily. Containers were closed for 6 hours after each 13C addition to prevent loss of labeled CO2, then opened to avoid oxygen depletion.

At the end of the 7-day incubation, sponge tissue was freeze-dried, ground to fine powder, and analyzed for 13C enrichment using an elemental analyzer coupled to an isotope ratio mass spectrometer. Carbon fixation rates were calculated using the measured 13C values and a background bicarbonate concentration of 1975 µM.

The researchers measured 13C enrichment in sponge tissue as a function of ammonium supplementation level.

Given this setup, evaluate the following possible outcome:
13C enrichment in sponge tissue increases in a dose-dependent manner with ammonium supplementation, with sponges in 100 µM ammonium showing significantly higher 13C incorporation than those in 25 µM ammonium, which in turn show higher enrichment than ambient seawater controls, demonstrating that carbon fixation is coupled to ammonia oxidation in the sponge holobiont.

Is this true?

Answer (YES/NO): NO